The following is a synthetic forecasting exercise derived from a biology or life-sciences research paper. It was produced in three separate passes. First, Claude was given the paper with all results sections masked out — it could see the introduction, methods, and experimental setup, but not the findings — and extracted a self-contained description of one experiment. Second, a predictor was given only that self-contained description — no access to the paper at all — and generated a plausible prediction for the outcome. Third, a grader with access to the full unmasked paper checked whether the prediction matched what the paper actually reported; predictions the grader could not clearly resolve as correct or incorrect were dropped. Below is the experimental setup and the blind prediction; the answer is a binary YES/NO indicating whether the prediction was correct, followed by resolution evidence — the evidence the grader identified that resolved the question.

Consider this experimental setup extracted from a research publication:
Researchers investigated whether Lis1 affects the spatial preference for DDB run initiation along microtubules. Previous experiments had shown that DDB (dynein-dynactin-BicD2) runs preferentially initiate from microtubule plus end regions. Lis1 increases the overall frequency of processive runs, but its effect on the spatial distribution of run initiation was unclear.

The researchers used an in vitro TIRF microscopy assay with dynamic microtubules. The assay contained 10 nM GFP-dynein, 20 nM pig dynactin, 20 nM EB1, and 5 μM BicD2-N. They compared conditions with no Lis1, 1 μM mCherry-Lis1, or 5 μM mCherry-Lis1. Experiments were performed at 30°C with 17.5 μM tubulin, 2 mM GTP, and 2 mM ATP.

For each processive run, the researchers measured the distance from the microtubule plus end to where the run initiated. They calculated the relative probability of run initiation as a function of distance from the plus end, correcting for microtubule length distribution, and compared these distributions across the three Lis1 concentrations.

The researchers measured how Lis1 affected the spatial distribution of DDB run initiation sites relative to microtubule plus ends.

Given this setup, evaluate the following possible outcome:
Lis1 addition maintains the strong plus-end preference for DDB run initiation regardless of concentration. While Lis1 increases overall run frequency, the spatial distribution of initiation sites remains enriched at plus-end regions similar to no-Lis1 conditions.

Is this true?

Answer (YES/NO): NO